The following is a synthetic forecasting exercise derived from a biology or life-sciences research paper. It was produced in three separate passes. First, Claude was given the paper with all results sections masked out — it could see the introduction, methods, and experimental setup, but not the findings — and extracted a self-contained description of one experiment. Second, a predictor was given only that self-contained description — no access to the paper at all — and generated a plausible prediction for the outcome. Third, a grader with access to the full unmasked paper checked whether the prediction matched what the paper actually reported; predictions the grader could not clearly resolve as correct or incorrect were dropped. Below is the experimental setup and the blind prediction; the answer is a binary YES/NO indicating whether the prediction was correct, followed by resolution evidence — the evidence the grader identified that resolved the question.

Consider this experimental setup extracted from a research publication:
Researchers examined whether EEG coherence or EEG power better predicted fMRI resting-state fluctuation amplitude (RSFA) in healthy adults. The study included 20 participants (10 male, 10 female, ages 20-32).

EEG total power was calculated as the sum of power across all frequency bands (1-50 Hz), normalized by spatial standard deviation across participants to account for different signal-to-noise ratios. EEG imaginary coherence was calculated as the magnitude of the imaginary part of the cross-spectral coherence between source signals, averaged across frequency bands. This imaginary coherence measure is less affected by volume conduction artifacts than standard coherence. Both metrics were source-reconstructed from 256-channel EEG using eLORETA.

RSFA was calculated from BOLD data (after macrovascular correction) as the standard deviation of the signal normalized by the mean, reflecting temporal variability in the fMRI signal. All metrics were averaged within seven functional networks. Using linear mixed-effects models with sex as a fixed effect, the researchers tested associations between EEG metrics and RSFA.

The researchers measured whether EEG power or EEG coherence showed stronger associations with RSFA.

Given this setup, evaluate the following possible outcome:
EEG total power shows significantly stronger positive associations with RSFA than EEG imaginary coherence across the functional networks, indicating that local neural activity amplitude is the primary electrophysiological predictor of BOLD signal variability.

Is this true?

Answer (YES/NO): NO